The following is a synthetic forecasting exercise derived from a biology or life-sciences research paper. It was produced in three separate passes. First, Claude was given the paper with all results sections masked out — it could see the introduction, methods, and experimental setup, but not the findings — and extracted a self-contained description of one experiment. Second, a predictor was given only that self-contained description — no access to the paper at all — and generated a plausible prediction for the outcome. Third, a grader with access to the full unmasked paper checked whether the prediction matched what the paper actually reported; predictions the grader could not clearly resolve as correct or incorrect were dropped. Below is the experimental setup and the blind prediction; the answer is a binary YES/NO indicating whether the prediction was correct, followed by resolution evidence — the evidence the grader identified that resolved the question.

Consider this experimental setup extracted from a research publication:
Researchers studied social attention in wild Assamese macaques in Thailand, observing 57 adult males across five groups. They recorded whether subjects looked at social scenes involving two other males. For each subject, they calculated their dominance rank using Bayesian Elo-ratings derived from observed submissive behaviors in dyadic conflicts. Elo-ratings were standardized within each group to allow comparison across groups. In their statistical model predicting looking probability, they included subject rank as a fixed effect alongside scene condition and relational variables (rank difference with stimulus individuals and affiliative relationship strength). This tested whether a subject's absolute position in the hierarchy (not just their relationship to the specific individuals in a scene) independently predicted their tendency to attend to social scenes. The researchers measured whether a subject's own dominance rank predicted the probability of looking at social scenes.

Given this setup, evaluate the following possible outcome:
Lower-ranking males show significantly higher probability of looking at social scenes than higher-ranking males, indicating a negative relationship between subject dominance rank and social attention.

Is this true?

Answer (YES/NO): NO